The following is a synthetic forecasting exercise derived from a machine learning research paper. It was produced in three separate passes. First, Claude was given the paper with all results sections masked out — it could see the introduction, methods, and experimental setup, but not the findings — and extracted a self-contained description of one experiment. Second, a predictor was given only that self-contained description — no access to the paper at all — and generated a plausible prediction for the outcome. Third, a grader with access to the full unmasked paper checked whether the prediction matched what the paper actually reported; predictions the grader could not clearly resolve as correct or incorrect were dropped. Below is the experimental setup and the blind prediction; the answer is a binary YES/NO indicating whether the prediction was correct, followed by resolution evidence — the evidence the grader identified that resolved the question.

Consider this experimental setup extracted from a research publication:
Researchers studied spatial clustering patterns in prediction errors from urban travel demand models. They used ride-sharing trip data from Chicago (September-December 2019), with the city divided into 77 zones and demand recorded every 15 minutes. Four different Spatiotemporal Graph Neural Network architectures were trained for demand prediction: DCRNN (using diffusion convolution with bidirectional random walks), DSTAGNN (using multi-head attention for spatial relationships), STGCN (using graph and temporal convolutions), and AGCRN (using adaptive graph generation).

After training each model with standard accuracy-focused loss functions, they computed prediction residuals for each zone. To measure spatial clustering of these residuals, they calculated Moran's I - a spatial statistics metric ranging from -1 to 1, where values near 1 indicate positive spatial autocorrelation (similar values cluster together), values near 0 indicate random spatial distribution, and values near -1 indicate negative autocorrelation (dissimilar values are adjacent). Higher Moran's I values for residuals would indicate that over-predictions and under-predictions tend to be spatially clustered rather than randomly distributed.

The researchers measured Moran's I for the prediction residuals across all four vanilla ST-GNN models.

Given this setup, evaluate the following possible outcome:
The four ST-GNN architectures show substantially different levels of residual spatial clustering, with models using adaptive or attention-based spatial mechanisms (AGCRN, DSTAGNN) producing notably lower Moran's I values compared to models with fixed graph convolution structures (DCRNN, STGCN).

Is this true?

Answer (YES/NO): NO